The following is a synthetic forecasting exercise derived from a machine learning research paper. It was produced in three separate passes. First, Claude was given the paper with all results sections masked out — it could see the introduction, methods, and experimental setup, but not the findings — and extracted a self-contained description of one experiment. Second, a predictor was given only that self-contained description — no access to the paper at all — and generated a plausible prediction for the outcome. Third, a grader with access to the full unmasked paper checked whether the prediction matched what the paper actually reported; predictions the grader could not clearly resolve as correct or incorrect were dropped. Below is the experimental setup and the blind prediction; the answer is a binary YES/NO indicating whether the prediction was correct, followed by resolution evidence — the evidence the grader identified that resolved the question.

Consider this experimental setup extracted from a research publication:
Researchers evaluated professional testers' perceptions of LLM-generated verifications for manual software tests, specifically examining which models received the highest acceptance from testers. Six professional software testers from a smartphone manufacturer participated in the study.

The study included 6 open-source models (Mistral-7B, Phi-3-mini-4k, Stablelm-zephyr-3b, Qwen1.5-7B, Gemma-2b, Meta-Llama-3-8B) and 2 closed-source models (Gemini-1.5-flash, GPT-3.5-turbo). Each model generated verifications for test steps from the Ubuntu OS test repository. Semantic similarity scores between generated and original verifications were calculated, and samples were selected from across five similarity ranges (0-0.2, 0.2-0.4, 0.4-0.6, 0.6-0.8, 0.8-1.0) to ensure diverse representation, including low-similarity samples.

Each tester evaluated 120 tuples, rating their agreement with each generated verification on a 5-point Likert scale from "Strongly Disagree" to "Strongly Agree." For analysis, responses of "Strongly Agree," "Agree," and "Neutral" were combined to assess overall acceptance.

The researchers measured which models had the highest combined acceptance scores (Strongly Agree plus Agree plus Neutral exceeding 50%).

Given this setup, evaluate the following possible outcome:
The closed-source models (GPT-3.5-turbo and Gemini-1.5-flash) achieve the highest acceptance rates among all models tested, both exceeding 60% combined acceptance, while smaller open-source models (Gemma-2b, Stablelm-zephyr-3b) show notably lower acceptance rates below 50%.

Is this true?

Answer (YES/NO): NO